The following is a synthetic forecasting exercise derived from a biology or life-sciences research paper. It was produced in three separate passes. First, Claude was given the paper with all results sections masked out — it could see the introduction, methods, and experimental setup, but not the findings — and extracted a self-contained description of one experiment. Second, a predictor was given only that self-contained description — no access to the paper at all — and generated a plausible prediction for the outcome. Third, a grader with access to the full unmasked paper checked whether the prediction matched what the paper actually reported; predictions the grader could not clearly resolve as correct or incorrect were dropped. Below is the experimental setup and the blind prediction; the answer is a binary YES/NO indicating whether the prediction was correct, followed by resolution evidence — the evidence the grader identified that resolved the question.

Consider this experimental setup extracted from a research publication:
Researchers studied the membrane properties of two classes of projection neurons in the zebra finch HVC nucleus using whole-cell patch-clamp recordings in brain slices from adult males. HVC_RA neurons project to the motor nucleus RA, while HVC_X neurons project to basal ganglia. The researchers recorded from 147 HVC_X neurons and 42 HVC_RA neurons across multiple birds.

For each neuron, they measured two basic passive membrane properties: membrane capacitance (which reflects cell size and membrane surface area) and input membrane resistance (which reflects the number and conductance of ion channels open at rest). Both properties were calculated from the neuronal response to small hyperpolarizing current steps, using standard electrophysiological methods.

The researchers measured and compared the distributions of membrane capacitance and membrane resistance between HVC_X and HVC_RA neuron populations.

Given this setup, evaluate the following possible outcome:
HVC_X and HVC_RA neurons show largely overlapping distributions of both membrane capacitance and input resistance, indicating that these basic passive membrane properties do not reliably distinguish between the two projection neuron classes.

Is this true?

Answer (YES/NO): NO